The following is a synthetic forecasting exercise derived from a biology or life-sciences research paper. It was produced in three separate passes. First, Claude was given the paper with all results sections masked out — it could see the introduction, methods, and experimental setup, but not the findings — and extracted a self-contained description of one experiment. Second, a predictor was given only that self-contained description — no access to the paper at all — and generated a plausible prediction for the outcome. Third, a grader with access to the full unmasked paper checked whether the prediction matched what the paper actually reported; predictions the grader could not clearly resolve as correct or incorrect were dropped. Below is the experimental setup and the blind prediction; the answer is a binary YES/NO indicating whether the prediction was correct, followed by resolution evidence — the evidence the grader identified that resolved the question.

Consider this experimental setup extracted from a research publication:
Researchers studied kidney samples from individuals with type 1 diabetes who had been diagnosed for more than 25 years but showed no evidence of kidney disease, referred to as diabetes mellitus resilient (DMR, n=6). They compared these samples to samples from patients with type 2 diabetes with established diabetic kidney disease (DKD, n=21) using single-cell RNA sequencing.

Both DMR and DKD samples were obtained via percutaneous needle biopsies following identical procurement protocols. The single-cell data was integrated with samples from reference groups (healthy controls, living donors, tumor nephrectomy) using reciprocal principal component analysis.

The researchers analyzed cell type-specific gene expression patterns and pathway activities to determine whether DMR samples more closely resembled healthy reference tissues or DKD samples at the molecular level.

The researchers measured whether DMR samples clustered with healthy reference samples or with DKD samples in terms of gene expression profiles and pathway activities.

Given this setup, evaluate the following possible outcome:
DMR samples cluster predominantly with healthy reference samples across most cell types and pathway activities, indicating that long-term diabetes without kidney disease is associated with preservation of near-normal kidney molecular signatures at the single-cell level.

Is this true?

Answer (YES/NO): NO